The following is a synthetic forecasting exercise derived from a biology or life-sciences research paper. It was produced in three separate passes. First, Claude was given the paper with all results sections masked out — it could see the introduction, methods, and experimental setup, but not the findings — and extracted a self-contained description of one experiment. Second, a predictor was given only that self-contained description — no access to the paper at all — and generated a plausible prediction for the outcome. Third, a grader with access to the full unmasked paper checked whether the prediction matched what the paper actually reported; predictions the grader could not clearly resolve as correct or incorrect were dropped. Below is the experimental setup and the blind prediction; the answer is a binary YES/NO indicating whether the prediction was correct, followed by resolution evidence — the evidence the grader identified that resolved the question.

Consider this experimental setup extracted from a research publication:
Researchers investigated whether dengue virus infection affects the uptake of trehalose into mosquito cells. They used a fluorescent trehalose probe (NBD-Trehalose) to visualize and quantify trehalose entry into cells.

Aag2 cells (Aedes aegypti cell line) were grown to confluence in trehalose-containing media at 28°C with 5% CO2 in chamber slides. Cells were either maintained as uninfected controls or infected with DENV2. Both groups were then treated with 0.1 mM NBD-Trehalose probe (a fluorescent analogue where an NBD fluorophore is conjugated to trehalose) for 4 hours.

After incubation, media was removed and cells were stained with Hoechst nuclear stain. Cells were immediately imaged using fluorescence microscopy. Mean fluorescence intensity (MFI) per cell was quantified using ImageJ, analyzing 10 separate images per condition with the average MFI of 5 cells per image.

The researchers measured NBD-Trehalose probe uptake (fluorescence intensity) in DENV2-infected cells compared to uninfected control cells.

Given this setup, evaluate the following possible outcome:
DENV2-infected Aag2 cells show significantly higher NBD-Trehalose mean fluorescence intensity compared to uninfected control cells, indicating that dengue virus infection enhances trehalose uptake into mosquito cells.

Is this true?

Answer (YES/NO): NO